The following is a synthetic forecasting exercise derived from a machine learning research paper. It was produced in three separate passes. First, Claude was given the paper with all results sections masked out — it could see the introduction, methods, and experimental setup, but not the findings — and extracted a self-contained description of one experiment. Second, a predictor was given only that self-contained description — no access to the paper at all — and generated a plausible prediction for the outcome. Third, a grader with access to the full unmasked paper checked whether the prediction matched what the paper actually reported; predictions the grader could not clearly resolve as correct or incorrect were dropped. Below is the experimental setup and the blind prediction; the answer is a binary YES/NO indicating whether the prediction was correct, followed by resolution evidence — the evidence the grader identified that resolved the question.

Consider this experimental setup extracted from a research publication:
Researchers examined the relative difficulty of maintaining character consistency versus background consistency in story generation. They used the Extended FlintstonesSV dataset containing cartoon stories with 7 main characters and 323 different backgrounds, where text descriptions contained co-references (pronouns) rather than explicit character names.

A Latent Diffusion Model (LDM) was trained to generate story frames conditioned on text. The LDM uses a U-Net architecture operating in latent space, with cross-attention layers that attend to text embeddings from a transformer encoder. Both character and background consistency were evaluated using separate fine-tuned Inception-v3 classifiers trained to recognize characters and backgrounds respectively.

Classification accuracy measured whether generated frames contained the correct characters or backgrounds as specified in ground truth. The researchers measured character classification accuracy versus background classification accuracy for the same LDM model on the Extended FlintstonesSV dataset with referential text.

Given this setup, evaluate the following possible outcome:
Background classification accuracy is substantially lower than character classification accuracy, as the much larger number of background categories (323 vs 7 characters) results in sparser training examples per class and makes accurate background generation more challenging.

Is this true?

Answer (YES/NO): YES